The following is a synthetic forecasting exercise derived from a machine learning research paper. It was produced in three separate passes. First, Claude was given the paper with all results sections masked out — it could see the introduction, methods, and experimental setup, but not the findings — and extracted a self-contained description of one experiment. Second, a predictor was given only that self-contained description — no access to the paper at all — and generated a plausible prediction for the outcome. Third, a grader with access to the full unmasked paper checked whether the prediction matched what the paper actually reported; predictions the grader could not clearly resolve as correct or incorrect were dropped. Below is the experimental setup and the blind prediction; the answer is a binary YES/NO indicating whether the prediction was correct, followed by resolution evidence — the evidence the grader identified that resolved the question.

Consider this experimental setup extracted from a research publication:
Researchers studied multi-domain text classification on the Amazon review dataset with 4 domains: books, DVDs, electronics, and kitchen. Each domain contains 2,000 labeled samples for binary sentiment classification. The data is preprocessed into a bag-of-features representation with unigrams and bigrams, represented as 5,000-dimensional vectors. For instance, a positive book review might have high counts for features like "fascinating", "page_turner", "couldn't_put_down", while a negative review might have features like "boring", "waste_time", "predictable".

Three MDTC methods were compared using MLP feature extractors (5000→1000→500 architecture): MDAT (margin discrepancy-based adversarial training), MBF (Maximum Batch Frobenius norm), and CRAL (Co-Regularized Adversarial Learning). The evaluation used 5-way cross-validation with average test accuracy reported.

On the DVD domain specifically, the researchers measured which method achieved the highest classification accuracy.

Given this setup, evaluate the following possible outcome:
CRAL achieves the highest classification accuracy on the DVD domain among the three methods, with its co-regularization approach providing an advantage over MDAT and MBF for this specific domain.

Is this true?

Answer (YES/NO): NO